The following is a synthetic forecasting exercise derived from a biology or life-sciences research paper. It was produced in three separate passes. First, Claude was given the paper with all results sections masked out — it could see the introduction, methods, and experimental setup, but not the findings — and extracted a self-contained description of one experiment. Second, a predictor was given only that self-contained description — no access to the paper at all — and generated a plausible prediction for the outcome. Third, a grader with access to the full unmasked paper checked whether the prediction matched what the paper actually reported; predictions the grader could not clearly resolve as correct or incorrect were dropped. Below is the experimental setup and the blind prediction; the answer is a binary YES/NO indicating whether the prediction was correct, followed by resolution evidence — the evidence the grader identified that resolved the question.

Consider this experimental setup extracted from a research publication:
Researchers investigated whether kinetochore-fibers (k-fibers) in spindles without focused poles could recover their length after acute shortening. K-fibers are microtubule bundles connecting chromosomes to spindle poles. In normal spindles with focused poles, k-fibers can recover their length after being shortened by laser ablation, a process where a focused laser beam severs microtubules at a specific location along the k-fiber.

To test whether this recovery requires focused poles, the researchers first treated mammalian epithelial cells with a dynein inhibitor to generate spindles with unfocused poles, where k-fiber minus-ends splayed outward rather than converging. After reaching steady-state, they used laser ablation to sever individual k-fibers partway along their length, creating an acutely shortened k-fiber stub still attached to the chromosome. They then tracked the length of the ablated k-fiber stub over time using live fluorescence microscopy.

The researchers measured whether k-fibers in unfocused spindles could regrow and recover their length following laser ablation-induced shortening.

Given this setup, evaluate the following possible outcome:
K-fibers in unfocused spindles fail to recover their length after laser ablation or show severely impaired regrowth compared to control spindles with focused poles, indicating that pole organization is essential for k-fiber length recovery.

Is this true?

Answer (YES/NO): NO